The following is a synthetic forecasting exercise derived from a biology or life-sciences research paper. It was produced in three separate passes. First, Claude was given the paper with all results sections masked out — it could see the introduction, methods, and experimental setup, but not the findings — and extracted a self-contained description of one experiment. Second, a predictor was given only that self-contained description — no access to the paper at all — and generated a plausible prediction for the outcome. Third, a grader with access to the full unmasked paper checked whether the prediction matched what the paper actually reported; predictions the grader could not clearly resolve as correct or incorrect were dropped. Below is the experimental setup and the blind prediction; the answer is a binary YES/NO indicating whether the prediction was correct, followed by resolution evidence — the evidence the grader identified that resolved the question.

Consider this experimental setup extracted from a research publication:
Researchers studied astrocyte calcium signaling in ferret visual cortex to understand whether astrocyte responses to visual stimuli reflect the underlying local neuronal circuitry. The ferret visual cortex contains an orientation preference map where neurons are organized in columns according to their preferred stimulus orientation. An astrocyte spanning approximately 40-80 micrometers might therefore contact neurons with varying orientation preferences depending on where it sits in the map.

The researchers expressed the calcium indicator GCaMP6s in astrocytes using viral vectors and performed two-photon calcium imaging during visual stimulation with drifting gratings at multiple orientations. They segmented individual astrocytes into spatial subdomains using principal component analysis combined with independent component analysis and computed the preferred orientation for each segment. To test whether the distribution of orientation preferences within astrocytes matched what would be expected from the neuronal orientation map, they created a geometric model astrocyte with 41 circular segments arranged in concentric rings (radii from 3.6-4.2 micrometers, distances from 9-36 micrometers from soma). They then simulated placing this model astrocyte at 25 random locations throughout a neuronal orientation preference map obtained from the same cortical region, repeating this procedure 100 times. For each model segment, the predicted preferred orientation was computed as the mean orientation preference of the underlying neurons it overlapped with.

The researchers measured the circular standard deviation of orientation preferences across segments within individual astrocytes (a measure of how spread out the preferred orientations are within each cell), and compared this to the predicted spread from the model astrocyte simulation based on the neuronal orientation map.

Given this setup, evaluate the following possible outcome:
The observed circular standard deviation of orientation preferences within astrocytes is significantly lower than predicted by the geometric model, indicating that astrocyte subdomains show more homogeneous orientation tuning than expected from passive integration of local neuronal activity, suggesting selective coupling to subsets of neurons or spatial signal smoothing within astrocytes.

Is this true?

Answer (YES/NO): NO